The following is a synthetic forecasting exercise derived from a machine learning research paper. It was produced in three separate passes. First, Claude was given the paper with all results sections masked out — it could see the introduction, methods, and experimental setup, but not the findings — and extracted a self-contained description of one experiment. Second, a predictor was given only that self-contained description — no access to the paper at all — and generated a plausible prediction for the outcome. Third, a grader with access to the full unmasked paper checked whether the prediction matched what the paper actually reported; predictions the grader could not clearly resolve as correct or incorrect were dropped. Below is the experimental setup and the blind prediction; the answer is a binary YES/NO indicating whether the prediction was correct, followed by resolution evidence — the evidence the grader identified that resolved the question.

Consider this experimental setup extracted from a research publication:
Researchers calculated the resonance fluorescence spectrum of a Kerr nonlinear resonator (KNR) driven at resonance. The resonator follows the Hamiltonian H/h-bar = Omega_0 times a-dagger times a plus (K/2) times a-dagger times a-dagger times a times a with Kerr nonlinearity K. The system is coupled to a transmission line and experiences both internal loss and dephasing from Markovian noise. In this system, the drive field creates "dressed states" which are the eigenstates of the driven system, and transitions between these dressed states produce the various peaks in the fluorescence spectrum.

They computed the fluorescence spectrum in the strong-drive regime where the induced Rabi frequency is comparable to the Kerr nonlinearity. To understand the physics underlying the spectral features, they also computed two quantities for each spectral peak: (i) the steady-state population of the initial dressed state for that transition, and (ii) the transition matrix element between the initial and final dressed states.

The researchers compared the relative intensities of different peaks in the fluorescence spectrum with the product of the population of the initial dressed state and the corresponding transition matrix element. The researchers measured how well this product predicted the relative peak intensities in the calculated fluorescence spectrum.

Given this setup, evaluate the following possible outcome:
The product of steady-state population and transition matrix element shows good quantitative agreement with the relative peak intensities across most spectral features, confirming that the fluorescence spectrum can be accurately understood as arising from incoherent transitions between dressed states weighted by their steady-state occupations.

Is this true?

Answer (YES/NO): YES